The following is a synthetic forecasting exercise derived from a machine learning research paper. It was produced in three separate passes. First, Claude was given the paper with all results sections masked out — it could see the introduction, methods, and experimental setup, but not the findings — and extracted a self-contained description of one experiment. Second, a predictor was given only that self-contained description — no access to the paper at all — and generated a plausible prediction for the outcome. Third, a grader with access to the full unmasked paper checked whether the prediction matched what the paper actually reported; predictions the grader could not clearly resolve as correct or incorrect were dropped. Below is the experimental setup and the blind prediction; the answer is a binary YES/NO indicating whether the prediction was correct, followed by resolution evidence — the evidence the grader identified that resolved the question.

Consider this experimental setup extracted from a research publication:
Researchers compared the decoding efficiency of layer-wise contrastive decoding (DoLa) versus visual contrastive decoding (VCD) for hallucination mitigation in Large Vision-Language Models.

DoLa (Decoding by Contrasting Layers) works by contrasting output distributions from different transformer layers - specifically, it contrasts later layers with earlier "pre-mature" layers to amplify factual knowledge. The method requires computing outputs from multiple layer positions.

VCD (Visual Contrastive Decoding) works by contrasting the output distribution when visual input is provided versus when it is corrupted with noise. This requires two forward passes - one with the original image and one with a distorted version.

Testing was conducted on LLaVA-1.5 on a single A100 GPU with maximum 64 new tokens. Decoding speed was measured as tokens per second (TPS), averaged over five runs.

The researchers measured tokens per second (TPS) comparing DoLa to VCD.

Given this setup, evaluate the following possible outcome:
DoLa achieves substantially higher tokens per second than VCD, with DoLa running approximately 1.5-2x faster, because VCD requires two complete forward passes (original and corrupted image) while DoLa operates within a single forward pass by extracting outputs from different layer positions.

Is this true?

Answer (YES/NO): NO